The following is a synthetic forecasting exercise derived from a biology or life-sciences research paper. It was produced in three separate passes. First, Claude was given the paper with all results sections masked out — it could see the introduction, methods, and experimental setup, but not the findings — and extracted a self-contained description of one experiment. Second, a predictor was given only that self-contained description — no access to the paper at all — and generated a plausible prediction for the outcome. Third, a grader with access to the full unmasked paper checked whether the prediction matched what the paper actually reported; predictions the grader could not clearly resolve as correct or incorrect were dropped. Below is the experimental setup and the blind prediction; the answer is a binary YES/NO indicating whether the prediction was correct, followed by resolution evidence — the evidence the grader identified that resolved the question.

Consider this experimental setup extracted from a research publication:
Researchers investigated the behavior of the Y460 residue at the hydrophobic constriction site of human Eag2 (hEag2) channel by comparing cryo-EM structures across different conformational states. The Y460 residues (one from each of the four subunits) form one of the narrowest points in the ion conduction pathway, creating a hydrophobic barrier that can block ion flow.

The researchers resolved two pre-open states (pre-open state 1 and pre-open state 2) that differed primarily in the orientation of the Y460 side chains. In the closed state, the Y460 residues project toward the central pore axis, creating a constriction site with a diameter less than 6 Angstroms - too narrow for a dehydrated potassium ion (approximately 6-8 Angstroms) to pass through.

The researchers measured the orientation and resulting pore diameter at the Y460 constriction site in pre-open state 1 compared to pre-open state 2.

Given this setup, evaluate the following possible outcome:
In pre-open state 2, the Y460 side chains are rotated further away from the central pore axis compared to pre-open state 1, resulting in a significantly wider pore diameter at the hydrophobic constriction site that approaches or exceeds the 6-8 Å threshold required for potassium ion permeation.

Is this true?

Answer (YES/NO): YES